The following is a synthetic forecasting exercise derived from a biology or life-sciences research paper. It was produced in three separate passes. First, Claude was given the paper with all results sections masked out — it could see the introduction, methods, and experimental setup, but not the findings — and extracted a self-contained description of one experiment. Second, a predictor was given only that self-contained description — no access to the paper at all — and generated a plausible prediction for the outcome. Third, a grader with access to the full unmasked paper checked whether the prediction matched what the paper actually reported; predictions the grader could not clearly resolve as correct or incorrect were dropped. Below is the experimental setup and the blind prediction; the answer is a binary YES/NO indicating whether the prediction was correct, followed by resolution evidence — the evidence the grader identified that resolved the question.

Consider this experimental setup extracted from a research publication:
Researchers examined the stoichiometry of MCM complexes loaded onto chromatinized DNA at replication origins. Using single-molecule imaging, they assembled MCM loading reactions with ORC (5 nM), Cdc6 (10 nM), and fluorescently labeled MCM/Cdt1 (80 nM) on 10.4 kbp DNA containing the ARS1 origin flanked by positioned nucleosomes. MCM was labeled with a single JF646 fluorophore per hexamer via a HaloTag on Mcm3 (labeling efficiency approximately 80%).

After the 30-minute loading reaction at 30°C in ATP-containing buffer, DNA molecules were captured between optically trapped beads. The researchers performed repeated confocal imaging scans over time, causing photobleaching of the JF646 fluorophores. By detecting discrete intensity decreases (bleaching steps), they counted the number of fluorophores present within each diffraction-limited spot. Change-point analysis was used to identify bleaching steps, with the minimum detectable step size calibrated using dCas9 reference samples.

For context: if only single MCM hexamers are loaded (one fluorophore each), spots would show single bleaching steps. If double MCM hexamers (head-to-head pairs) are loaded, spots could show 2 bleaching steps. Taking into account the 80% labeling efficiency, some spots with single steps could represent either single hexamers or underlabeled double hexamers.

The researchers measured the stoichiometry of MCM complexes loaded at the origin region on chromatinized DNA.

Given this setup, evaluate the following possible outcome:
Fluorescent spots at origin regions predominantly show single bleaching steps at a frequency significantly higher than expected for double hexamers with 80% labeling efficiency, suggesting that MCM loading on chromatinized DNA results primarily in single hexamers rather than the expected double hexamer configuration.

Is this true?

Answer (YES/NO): NO